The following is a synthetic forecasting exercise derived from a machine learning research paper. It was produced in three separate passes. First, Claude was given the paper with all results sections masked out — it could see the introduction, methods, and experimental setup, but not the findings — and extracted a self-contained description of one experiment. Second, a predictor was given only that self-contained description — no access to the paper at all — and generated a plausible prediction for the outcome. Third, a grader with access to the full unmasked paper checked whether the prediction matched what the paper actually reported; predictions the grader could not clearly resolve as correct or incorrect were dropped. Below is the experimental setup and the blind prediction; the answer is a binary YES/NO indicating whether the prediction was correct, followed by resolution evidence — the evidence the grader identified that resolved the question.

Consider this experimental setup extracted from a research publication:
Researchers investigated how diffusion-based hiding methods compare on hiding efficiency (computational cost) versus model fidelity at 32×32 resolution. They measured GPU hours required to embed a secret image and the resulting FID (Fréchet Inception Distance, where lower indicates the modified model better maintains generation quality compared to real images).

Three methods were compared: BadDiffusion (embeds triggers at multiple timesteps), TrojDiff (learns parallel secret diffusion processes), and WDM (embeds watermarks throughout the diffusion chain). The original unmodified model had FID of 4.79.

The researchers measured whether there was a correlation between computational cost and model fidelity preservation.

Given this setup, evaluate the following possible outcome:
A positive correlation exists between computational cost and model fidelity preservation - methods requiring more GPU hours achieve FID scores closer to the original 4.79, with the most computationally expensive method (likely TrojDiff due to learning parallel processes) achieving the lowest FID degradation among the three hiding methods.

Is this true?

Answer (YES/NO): NO